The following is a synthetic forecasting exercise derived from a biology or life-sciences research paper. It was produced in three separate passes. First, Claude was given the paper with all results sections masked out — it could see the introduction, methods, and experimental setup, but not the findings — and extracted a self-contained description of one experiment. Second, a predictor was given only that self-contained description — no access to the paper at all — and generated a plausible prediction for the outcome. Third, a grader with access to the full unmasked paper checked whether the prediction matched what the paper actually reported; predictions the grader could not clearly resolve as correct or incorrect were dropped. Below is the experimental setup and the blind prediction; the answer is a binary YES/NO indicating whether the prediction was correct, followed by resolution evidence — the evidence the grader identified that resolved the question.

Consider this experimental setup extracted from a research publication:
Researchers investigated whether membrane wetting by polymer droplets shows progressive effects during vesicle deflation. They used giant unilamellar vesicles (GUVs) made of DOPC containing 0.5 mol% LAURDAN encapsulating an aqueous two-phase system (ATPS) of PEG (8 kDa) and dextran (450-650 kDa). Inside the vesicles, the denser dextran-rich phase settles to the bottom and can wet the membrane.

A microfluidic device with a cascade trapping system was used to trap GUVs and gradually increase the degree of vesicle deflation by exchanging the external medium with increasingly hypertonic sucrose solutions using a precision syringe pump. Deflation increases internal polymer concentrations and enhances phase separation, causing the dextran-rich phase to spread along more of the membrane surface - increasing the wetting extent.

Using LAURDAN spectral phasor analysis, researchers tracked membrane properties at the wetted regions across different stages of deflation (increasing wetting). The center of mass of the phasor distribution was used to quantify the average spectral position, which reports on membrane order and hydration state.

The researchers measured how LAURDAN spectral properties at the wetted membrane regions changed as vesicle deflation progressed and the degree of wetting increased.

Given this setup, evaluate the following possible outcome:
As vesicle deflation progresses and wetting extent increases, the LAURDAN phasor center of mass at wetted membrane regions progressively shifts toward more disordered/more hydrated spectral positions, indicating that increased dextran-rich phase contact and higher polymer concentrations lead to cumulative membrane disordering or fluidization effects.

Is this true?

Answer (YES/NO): NO